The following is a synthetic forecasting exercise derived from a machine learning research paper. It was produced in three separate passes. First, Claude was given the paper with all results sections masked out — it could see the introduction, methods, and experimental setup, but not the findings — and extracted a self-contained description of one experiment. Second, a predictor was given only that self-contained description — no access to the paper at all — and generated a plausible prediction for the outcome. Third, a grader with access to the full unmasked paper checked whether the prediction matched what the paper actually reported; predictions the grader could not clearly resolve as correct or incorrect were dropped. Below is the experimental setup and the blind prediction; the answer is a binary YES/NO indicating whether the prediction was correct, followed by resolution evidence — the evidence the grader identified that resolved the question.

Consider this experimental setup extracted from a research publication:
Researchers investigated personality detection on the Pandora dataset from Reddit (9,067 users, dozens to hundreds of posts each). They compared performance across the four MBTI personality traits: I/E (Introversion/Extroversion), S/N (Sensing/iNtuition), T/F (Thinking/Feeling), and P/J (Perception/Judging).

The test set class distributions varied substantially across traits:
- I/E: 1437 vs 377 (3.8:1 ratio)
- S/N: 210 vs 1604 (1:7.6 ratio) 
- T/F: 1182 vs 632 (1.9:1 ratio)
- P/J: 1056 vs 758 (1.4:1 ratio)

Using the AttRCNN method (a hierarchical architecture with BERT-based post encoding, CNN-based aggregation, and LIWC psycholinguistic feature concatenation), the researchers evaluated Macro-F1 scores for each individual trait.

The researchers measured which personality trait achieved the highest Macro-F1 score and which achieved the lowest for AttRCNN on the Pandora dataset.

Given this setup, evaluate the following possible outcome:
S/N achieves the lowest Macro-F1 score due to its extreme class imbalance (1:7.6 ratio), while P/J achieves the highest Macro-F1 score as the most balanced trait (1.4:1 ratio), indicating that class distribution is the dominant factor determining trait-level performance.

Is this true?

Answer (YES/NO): NO